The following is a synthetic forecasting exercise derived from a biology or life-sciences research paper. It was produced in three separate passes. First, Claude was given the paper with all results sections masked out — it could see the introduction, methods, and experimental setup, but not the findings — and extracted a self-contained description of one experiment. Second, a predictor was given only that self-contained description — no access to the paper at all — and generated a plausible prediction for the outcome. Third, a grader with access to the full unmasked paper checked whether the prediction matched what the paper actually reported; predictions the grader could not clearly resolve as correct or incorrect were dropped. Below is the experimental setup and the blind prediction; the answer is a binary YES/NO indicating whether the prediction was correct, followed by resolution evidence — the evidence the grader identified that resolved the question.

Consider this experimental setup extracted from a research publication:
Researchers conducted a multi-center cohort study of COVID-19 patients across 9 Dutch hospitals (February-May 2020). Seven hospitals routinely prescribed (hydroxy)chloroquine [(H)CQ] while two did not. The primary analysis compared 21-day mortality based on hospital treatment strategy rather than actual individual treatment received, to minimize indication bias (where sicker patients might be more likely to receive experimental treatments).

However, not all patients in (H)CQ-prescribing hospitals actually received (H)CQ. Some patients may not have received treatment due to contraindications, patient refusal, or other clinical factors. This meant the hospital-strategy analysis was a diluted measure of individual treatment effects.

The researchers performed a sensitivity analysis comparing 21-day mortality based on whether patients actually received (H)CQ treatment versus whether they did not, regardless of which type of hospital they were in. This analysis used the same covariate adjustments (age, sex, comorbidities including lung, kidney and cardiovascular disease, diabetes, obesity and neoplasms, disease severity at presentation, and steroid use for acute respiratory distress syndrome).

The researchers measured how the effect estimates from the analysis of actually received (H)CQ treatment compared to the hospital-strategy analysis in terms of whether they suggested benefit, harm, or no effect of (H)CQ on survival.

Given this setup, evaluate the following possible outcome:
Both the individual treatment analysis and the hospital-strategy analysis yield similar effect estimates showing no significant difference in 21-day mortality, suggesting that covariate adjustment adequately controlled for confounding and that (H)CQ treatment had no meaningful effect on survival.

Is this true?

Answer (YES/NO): NO